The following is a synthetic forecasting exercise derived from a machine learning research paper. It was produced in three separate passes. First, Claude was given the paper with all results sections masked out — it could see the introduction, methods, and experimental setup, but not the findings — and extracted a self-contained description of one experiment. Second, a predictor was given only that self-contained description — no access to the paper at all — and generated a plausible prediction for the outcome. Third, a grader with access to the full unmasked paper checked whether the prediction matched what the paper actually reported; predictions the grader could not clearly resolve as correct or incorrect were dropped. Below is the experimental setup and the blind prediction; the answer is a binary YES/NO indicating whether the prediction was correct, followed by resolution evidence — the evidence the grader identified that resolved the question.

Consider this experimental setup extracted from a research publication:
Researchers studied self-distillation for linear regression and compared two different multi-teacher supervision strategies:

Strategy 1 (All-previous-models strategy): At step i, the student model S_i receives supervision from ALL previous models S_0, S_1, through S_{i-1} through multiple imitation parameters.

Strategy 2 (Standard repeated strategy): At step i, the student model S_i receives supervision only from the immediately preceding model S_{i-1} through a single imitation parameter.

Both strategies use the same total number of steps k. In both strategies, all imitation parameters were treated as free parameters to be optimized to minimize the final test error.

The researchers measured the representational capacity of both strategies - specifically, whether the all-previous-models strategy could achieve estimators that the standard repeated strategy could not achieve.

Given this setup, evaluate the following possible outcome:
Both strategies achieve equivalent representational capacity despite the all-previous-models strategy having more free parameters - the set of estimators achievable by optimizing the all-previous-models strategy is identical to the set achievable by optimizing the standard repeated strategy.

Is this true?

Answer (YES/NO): YES